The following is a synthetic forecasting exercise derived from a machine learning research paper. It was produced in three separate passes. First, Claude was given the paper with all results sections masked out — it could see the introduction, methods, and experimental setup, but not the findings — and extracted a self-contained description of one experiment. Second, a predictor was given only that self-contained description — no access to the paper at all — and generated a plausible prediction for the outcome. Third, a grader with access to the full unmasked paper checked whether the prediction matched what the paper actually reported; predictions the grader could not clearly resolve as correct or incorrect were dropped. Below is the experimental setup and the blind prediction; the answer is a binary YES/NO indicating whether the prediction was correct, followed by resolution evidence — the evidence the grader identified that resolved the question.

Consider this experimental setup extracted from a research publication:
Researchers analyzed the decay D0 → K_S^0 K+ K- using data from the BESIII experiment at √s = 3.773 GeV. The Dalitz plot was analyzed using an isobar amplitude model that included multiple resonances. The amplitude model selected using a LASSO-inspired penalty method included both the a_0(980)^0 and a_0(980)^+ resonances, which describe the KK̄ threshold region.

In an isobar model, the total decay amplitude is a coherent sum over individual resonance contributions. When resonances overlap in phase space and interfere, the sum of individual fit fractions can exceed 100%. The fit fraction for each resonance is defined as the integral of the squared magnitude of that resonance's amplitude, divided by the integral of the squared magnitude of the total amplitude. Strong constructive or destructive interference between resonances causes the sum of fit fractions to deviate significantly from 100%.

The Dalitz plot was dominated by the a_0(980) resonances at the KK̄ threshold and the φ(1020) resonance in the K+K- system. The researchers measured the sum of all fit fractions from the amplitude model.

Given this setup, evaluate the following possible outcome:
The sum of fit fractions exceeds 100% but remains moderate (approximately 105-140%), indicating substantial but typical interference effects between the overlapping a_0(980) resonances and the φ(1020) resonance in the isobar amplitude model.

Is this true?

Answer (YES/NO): NO